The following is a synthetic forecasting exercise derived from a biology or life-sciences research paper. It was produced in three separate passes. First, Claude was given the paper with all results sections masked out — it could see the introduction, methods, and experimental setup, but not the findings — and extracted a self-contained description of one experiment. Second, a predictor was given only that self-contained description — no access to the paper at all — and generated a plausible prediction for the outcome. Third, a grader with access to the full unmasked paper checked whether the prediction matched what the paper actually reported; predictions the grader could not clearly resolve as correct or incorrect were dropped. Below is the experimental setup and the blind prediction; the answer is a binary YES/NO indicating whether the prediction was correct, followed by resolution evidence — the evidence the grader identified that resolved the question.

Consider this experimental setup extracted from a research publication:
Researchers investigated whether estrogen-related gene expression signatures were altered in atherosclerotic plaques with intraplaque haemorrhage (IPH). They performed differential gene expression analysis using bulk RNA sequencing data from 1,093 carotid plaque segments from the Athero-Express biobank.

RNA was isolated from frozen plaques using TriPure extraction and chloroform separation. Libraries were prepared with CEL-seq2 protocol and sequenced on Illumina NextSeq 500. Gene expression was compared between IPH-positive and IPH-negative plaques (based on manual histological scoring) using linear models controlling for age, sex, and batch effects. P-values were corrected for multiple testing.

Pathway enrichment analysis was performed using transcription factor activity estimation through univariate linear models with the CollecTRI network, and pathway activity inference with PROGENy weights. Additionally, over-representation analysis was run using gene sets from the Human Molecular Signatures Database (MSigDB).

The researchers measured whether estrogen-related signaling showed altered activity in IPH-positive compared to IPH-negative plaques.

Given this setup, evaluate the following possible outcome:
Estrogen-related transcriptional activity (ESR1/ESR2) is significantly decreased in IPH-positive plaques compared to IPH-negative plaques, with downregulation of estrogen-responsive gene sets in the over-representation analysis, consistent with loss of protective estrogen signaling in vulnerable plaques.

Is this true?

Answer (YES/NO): NO